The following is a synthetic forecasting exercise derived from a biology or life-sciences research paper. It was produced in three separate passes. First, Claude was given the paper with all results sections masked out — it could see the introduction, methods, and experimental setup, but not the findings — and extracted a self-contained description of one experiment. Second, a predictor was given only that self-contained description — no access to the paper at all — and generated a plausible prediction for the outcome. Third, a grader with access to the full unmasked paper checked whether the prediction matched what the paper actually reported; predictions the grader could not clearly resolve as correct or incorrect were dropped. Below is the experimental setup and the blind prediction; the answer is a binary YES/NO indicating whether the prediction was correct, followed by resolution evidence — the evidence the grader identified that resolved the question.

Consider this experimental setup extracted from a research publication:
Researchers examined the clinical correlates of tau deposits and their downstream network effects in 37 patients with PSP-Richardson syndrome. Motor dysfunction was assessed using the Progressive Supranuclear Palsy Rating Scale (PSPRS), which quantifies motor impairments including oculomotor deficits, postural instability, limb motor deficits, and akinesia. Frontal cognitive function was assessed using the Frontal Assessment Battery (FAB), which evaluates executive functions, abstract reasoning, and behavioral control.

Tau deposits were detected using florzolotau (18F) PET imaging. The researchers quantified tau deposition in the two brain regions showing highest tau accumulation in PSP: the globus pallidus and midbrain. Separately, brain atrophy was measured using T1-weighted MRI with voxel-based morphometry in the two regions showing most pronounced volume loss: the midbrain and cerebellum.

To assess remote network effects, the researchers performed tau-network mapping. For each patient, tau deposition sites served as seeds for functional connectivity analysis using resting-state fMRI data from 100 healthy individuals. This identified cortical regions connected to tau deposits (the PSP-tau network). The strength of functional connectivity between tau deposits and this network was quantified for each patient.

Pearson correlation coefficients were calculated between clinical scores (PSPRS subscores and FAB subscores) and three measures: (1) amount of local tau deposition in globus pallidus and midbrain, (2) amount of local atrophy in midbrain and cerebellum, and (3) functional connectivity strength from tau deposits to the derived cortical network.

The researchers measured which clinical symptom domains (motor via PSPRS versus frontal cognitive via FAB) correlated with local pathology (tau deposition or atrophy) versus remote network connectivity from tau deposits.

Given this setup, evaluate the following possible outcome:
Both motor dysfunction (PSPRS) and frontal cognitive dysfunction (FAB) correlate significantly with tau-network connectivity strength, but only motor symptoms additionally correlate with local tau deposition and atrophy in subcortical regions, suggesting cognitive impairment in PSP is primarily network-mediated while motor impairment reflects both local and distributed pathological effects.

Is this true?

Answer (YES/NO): NO